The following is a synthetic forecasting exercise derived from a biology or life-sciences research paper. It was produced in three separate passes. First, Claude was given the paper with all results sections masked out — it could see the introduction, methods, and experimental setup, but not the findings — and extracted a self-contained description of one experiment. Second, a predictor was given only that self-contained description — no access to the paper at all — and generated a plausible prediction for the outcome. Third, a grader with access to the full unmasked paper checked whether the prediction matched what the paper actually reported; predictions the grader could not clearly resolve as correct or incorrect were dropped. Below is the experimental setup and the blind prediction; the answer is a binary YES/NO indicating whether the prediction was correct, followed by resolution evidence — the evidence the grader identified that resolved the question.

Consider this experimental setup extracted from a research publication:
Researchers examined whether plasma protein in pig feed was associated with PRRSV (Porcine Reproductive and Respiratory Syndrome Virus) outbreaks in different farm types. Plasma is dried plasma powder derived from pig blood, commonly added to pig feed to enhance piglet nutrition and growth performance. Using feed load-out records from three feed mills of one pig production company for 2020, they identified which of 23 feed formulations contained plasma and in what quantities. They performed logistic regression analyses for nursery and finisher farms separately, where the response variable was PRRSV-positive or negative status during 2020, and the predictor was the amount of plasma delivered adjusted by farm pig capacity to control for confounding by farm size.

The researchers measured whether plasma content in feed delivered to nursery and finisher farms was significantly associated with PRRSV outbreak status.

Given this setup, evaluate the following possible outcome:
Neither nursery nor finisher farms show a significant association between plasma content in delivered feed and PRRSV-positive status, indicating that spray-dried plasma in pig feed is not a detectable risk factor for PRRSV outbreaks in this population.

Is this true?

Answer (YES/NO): YES